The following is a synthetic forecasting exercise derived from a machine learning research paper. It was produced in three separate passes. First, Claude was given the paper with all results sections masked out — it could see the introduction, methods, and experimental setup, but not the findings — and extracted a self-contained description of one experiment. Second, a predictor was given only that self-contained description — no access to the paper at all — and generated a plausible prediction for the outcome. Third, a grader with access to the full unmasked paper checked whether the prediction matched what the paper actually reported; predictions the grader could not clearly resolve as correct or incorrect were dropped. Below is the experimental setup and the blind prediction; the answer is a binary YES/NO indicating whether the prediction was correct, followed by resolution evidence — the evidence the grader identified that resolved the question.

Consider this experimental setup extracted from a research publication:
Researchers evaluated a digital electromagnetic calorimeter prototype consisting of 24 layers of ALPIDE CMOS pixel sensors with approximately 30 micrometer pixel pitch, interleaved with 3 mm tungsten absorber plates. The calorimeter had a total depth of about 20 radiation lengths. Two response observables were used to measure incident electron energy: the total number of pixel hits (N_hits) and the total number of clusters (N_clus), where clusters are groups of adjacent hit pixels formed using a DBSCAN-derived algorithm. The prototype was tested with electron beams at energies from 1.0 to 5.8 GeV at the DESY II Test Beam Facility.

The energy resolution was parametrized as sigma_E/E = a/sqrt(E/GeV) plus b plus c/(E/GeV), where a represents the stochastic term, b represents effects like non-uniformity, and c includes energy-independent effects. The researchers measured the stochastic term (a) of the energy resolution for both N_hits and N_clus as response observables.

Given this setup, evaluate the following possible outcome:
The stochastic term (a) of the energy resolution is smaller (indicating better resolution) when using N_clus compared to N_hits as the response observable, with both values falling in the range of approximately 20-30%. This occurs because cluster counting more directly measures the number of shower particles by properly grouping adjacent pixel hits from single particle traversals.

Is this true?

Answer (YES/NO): NO